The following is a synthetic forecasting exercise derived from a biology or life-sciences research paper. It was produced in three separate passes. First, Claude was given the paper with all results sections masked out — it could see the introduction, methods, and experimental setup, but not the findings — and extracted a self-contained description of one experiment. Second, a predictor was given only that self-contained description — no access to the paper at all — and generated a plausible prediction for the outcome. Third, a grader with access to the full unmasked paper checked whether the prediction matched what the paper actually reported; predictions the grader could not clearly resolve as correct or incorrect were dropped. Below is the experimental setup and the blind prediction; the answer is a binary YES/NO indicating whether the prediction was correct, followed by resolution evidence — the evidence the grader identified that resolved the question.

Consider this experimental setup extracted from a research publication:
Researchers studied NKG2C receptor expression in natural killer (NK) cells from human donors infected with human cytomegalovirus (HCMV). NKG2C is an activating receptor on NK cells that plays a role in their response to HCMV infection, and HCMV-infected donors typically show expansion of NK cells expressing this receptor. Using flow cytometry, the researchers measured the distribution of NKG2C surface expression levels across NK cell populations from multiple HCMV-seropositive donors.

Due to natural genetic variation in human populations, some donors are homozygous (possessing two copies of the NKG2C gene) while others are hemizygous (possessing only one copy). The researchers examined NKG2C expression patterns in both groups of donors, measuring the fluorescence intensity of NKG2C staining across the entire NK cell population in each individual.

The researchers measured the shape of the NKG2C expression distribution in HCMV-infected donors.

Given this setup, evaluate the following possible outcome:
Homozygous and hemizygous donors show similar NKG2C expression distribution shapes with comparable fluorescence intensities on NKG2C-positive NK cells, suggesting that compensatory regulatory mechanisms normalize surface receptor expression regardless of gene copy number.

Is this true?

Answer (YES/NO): NO